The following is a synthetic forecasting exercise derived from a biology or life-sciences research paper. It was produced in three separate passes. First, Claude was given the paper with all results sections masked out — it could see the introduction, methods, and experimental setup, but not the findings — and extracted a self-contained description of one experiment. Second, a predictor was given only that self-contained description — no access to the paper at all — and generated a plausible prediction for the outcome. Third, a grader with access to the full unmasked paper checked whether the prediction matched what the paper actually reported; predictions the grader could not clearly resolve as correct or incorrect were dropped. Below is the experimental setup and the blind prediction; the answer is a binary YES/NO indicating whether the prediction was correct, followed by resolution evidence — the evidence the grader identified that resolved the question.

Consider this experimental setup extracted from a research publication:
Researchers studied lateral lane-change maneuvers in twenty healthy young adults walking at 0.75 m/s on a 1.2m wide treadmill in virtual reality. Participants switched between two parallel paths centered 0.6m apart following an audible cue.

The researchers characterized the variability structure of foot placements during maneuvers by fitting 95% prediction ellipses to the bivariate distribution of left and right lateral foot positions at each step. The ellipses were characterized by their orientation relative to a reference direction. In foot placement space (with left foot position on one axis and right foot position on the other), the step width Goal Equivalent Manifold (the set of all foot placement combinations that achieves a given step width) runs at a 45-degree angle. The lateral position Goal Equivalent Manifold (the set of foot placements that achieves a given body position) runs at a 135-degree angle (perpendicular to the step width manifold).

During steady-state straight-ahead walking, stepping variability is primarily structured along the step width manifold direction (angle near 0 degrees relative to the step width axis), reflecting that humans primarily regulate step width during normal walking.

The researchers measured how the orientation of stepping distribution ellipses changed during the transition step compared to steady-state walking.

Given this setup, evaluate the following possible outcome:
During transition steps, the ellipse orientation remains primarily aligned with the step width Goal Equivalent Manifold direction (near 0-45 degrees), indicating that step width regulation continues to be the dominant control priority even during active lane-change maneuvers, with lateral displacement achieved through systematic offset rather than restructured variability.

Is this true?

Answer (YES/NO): NO